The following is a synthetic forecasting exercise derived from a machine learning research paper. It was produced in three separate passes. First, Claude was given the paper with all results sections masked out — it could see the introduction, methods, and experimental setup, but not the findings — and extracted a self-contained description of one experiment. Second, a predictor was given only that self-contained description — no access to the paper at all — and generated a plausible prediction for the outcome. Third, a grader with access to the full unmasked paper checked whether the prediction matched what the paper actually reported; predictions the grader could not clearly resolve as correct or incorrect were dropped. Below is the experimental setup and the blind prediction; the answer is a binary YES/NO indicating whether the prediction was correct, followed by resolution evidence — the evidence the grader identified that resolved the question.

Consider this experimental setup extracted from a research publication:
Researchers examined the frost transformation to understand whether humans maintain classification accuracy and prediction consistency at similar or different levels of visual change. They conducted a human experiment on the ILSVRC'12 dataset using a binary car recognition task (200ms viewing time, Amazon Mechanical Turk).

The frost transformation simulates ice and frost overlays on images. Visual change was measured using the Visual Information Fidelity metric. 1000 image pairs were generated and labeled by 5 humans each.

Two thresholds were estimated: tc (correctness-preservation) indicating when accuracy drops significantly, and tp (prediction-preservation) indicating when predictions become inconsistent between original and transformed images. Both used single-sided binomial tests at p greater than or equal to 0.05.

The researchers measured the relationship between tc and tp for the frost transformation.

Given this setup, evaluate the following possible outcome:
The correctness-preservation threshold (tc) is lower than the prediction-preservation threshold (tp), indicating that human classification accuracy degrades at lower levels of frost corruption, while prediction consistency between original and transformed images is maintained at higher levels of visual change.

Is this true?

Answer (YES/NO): YES